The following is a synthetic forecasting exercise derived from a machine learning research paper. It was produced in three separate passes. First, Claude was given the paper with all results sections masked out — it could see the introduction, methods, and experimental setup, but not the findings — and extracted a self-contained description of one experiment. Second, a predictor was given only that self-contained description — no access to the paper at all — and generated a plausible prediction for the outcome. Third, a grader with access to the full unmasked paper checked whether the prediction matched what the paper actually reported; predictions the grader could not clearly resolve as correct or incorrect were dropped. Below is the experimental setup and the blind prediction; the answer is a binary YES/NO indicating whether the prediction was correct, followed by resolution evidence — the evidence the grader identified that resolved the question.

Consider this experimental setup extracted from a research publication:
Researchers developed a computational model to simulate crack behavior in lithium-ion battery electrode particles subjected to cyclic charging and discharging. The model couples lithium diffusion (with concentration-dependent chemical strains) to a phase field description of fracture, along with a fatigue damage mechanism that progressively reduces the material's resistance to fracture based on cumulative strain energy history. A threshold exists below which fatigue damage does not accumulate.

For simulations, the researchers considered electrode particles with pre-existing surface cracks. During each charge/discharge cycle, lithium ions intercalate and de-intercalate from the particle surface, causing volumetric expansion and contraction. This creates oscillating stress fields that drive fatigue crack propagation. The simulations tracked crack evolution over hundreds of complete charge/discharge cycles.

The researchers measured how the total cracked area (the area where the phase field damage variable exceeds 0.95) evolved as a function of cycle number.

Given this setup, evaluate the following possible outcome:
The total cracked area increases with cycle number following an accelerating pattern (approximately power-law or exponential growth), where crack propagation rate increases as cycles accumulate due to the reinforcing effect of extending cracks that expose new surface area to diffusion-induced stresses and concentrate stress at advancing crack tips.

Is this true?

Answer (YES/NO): NO